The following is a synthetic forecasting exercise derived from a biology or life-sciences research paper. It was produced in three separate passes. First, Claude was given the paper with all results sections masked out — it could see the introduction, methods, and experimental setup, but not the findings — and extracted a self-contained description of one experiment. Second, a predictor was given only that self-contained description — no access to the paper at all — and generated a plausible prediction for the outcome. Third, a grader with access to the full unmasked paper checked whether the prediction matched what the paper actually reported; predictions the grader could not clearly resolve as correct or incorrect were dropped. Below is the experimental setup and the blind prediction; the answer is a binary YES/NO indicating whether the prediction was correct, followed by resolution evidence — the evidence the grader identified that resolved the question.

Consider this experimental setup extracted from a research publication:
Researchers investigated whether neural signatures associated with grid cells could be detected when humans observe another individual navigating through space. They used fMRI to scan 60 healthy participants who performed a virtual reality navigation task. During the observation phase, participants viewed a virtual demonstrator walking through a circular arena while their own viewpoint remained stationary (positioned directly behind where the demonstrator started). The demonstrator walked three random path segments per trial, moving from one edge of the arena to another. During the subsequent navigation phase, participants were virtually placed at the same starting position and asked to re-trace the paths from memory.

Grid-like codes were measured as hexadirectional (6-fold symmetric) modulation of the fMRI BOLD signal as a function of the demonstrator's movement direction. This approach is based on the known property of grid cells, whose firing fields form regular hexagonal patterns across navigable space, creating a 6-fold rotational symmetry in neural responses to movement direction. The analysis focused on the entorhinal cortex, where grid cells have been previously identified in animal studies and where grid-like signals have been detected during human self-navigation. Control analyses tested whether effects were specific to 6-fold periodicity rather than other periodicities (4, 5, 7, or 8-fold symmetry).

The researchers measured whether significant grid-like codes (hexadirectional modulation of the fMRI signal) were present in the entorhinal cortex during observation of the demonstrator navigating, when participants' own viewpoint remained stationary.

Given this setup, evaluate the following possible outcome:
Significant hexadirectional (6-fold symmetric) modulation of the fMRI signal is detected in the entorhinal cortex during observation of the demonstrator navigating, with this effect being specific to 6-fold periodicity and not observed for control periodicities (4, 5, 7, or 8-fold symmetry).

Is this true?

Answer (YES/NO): YES